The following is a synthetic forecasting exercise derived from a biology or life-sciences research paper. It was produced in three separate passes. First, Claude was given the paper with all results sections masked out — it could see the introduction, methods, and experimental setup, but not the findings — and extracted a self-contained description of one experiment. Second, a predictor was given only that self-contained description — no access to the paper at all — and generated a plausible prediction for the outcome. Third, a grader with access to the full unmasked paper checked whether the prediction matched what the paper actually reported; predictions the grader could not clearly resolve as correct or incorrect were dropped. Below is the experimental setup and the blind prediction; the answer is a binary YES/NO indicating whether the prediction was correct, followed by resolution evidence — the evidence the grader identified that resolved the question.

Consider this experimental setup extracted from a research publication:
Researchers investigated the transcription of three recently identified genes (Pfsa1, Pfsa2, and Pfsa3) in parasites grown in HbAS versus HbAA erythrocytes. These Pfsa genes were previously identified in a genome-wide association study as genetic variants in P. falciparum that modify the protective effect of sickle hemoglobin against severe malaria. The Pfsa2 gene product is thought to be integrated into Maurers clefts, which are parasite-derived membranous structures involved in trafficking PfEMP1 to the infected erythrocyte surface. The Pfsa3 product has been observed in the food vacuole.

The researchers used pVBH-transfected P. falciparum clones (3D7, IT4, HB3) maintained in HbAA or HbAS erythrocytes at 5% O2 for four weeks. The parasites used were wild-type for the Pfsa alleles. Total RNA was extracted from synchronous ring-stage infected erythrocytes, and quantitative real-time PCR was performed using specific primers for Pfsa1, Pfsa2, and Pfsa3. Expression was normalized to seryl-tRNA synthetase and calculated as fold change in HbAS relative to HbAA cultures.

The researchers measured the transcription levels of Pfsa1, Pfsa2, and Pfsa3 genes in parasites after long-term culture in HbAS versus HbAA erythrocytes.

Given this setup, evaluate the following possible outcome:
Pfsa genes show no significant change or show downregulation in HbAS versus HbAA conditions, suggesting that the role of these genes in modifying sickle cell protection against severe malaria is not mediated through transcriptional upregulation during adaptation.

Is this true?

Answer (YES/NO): NO